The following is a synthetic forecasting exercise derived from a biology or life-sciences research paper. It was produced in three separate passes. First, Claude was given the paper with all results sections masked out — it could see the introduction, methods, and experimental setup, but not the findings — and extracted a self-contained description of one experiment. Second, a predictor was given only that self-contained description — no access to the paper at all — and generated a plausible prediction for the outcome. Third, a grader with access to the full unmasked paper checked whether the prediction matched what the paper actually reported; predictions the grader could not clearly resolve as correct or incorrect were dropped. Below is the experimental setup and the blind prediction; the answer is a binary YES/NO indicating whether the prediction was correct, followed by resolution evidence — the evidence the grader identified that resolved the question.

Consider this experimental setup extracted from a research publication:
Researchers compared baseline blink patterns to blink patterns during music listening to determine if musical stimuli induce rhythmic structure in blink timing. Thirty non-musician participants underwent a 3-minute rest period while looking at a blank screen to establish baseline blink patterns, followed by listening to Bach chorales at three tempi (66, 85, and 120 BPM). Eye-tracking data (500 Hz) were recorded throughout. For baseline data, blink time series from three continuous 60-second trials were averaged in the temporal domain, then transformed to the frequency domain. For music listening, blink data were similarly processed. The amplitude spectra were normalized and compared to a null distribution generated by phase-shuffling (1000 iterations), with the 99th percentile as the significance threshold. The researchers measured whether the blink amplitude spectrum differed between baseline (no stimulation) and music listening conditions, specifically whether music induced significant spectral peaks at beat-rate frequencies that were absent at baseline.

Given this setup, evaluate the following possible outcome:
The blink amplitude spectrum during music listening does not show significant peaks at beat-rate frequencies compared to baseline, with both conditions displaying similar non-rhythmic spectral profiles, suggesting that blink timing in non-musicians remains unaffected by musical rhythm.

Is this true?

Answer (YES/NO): NO